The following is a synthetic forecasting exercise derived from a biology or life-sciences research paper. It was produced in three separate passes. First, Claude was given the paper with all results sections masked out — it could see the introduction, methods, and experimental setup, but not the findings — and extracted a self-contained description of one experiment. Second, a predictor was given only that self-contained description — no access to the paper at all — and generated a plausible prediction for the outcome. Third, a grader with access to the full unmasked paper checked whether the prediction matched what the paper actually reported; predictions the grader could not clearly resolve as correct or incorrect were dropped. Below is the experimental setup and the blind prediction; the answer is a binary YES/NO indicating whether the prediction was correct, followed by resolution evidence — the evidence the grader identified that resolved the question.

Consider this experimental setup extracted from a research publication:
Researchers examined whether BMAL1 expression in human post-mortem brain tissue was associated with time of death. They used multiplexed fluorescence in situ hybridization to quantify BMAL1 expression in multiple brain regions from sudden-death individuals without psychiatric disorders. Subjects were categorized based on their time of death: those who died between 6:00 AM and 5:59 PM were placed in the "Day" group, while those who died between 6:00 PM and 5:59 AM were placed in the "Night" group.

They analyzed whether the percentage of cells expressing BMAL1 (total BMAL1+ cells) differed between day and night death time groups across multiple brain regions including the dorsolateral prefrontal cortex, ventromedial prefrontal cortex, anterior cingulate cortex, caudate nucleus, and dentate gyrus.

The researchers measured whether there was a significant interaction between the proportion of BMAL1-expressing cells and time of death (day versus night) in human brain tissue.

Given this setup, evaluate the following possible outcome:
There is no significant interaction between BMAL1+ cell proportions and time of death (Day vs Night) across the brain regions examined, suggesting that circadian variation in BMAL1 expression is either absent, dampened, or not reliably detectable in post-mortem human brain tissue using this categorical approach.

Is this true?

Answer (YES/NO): NO